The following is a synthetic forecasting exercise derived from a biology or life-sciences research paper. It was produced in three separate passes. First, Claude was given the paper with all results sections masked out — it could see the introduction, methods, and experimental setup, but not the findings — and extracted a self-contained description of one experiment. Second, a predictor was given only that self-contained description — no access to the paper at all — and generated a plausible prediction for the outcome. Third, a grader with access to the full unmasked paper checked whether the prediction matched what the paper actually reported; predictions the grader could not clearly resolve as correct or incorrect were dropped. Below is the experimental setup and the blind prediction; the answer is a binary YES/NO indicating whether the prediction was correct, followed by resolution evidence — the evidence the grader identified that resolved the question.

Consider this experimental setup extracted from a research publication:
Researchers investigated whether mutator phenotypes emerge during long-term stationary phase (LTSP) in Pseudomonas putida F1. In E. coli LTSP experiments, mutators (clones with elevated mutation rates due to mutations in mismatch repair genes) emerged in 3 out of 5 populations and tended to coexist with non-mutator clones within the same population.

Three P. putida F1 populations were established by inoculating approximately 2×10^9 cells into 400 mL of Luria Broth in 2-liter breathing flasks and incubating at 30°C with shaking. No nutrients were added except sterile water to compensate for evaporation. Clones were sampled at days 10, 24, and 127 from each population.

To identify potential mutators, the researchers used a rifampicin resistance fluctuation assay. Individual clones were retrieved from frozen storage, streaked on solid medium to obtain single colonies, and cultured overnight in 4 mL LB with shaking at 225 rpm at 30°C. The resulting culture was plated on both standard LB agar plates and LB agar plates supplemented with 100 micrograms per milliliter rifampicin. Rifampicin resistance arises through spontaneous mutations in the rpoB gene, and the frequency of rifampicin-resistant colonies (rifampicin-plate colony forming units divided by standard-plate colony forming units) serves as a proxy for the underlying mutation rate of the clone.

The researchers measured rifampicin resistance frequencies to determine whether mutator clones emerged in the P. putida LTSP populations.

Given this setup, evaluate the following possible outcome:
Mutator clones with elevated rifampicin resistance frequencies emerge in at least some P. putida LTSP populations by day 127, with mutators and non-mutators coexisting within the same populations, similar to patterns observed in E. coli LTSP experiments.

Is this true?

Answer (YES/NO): YES